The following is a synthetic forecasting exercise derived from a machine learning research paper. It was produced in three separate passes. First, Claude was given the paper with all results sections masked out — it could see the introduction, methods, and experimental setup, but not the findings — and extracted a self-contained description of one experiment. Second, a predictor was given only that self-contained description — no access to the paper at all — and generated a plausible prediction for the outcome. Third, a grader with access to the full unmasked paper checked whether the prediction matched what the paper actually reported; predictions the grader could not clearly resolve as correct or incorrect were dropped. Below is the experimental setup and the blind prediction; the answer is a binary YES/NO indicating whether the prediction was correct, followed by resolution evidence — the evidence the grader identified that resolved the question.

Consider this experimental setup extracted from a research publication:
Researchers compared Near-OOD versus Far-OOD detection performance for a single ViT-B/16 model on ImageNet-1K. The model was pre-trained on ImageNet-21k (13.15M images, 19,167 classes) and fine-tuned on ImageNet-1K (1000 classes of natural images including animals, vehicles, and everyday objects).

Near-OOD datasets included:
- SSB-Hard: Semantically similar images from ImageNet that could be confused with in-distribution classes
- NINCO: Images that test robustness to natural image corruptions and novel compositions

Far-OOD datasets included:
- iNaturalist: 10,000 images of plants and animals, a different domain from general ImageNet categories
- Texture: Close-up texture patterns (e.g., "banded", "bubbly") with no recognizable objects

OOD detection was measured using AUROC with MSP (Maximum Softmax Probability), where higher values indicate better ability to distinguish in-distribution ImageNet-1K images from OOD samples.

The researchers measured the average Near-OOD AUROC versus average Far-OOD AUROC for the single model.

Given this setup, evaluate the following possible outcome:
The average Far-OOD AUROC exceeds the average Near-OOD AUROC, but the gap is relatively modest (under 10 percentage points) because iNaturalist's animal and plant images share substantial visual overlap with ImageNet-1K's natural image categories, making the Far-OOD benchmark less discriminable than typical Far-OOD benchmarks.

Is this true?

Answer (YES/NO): NO